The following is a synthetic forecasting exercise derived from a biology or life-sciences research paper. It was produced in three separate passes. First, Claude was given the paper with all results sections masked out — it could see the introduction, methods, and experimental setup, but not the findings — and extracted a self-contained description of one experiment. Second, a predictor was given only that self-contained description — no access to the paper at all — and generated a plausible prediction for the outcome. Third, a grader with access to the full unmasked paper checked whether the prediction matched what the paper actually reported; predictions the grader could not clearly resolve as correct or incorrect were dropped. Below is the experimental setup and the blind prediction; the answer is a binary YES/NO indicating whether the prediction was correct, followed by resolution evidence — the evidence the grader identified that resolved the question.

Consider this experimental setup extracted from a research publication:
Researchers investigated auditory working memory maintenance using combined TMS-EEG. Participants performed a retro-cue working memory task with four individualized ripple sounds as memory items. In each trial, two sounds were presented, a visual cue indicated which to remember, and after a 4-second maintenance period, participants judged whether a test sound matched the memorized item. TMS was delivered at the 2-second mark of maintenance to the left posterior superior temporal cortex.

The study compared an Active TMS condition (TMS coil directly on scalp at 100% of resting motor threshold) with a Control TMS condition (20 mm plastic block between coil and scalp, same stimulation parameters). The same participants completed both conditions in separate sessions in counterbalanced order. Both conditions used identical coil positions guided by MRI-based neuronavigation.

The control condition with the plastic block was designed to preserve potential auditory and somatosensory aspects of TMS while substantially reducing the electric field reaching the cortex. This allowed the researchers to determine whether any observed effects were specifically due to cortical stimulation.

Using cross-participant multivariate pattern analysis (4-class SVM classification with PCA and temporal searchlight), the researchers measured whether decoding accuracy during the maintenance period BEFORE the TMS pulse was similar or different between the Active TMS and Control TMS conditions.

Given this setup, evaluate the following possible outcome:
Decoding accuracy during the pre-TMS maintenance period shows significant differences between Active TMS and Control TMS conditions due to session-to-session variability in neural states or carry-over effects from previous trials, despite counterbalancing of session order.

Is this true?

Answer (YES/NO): NO